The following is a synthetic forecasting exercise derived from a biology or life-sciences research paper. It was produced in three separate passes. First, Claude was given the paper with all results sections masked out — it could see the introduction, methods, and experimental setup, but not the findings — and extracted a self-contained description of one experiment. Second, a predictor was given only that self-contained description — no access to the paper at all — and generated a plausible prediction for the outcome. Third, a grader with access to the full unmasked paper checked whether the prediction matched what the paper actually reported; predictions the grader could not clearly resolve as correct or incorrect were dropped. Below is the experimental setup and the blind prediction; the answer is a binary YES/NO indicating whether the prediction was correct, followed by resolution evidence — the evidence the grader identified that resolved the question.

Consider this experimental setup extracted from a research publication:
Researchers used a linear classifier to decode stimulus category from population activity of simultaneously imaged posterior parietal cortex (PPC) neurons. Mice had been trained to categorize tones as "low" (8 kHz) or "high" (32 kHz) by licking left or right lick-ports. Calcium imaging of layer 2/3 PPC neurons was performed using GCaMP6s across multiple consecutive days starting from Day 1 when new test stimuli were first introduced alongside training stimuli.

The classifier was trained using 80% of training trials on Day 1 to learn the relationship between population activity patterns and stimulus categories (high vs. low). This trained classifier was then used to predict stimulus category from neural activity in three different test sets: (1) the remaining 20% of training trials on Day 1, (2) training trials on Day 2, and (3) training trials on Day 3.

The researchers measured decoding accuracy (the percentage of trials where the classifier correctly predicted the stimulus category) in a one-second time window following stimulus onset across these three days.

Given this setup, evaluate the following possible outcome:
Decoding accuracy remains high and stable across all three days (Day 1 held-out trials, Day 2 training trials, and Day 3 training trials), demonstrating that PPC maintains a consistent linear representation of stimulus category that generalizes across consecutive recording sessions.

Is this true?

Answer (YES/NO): YES